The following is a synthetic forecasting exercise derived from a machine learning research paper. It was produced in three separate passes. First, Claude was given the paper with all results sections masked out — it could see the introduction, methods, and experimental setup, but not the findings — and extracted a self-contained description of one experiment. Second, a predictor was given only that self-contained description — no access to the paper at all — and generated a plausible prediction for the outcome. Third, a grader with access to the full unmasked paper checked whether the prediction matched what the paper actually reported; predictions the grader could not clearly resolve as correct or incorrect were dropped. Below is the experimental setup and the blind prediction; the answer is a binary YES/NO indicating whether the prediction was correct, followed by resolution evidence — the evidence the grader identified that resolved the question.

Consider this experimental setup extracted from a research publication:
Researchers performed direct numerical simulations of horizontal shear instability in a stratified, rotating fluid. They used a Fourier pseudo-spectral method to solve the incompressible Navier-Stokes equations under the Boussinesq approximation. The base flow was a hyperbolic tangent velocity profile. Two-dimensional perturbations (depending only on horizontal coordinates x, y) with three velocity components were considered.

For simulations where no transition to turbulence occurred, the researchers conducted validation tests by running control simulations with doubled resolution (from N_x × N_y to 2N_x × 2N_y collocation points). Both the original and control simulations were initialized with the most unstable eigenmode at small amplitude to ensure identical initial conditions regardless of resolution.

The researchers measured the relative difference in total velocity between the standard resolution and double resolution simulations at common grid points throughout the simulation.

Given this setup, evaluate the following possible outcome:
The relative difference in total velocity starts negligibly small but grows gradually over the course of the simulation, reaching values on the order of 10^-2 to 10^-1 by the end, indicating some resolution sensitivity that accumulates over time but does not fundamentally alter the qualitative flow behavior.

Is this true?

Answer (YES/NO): NO